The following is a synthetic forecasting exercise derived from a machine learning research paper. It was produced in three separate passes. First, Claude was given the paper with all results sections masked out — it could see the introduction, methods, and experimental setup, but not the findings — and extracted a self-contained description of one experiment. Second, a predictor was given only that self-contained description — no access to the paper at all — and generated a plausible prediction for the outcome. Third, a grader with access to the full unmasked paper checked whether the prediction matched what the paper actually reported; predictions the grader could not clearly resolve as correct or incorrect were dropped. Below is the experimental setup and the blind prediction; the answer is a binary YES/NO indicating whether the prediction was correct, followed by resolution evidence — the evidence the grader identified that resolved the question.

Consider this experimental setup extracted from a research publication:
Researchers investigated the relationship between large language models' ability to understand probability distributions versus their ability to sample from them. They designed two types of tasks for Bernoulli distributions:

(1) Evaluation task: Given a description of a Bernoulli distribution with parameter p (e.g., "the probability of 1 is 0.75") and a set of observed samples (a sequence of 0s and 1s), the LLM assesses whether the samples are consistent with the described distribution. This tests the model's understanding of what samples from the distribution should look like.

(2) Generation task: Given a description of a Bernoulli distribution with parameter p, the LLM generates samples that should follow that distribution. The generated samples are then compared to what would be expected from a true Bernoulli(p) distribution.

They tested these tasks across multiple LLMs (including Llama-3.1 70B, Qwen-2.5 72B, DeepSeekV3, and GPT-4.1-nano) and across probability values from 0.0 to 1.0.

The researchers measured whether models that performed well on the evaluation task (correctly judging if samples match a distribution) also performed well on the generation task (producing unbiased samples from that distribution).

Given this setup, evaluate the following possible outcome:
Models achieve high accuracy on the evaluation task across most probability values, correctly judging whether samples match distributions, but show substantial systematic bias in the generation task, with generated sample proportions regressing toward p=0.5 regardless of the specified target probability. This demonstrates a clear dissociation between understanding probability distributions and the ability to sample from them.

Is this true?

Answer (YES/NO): NO